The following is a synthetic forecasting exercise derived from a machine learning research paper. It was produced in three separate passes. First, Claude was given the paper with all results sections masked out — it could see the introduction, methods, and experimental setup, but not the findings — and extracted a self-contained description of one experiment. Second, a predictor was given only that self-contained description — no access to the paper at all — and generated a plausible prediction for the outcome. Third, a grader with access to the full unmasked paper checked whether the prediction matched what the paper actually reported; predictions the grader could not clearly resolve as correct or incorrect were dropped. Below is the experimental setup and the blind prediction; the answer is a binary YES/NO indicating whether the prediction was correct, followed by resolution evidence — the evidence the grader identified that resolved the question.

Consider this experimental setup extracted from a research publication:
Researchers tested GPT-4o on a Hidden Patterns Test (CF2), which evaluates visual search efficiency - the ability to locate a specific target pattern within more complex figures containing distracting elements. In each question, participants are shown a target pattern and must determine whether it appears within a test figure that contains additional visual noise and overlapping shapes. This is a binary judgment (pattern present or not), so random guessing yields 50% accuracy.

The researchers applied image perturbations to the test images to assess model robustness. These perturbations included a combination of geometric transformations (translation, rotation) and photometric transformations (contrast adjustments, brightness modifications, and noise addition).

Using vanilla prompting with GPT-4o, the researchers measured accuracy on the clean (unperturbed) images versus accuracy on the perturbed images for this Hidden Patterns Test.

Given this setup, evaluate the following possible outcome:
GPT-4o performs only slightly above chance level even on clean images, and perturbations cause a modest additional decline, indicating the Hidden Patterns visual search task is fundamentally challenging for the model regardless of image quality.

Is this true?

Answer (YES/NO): YES